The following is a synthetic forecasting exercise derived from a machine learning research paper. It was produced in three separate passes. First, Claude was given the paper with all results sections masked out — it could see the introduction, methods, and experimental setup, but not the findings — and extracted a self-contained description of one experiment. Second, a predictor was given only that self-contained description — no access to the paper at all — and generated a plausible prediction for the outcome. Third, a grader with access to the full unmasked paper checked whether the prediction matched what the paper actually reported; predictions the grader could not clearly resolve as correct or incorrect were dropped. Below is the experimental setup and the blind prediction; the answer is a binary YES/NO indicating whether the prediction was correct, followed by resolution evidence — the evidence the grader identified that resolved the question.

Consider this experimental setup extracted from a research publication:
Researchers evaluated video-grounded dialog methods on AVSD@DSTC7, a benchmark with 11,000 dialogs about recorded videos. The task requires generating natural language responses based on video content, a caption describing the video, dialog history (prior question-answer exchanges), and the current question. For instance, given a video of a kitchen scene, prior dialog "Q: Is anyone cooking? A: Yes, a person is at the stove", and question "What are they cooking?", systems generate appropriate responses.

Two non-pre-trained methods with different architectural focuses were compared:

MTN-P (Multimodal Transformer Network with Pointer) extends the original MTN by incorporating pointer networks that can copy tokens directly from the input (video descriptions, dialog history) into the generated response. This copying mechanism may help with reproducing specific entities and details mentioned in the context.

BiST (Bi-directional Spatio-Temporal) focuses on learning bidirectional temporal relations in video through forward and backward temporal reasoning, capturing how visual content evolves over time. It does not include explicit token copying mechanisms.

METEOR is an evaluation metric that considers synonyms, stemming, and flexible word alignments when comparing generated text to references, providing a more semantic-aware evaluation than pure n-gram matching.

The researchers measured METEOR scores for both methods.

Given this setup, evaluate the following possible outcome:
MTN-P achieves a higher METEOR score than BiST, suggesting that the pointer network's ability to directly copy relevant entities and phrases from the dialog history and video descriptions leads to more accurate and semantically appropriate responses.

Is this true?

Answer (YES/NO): NO